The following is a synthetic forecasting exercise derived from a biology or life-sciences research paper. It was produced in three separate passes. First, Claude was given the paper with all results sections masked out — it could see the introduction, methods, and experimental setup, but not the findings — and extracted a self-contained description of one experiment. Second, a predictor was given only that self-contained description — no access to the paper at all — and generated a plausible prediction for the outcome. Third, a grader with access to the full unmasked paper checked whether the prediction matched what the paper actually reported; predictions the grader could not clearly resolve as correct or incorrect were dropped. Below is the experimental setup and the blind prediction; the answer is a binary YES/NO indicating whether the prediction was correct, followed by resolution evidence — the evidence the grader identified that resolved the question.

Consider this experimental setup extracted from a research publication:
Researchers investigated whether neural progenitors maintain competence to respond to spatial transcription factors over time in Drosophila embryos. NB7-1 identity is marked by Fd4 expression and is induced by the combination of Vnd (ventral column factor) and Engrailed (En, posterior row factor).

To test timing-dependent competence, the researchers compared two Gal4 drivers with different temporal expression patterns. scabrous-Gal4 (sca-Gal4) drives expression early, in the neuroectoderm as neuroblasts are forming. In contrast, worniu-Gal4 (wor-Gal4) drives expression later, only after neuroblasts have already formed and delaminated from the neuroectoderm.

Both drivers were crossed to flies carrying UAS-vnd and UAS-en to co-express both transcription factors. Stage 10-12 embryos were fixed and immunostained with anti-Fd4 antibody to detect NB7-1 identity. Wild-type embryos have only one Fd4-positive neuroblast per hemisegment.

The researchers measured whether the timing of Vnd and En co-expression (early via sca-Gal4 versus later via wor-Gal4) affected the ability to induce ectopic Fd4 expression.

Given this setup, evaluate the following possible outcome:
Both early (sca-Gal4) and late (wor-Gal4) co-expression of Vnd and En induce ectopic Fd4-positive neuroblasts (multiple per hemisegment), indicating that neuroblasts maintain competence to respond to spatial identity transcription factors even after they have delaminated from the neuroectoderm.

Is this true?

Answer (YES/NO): YES